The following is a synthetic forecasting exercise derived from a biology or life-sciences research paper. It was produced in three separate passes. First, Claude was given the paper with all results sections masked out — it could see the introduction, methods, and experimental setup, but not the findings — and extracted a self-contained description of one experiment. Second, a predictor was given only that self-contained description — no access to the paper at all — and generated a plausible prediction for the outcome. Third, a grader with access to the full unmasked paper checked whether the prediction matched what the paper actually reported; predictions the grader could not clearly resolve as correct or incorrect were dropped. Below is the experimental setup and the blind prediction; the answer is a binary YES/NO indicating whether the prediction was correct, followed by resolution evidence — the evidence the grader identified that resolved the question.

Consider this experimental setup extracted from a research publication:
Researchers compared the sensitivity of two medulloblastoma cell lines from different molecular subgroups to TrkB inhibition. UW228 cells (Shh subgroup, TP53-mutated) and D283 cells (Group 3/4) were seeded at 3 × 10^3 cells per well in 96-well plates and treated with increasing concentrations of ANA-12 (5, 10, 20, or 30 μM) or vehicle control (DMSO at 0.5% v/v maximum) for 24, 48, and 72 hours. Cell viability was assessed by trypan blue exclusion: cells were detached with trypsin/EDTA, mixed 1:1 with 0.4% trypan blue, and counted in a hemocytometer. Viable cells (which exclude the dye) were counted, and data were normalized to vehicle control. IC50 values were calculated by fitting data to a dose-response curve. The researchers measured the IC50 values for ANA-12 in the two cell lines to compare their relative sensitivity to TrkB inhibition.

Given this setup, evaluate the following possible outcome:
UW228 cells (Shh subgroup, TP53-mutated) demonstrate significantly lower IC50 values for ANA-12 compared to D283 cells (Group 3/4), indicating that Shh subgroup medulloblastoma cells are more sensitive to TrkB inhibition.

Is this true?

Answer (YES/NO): NO